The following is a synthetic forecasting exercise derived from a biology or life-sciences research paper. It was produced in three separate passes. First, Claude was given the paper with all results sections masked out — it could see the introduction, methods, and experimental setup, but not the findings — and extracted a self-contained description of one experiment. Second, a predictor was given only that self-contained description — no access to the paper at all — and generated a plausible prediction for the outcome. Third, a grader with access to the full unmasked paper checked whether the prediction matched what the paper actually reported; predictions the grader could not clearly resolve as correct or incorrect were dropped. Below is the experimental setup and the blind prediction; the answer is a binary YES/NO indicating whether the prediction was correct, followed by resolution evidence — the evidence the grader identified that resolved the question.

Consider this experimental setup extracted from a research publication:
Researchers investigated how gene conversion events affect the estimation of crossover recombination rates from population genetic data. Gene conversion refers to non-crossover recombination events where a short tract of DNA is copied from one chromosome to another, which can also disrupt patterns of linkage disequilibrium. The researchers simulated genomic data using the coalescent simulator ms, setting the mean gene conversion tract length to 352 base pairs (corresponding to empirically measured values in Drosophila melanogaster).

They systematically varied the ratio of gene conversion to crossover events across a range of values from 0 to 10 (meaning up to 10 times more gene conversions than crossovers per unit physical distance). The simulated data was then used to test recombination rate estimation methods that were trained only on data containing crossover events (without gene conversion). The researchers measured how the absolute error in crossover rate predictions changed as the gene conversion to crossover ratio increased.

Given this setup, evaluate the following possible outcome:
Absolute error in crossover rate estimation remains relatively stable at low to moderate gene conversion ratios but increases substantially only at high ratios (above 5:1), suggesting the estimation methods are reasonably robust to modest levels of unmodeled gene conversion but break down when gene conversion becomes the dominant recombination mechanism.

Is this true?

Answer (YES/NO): NO